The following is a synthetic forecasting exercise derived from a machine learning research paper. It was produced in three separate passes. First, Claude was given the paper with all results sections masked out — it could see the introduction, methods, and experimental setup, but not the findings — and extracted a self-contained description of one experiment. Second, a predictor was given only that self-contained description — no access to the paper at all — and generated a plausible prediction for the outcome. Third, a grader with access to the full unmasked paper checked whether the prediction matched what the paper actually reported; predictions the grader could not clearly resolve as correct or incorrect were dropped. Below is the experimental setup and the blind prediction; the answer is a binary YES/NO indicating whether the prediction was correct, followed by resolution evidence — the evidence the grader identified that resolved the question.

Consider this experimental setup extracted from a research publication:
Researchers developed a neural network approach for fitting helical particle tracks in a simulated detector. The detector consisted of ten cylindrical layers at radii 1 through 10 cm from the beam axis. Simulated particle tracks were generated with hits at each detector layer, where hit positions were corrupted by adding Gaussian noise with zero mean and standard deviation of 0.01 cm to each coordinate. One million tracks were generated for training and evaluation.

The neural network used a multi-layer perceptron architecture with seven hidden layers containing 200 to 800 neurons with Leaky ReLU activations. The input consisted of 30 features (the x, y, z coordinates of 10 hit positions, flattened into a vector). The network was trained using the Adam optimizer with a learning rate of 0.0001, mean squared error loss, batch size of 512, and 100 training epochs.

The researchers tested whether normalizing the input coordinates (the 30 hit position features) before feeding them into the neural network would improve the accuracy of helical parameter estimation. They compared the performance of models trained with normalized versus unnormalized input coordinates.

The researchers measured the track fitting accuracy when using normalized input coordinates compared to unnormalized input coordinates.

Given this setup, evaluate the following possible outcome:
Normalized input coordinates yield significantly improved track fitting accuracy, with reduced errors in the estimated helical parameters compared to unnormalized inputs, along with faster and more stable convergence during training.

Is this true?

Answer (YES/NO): NO